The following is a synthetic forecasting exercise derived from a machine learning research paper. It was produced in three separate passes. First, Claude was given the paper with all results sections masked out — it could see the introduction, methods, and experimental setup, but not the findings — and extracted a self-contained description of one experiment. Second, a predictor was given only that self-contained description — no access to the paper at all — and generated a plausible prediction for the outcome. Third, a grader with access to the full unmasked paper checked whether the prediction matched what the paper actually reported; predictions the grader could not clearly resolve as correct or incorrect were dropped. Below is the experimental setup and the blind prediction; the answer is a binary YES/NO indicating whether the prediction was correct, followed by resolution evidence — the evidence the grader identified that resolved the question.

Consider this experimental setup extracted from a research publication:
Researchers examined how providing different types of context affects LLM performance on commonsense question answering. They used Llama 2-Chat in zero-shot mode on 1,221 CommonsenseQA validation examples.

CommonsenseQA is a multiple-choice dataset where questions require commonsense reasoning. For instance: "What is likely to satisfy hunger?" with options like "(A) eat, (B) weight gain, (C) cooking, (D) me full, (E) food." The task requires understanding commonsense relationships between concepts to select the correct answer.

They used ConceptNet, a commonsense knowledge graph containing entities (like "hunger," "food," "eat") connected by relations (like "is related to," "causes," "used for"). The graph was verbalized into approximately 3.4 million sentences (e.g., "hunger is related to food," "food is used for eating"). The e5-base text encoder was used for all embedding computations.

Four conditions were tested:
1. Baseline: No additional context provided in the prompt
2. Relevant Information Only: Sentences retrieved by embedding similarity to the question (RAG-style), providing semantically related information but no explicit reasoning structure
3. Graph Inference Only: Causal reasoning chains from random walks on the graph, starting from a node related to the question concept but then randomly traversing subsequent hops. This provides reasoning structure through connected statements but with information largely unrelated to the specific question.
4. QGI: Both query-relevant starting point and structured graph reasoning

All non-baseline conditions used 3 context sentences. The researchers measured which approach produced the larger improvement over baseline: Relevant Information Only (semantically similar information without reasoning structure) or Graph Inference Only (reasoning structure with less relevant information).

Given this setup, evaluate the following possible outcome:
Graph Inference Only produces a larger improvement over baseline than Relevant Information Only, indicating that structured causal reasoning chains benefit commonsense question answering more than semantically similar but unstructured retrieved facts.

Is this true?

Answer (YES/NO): YES